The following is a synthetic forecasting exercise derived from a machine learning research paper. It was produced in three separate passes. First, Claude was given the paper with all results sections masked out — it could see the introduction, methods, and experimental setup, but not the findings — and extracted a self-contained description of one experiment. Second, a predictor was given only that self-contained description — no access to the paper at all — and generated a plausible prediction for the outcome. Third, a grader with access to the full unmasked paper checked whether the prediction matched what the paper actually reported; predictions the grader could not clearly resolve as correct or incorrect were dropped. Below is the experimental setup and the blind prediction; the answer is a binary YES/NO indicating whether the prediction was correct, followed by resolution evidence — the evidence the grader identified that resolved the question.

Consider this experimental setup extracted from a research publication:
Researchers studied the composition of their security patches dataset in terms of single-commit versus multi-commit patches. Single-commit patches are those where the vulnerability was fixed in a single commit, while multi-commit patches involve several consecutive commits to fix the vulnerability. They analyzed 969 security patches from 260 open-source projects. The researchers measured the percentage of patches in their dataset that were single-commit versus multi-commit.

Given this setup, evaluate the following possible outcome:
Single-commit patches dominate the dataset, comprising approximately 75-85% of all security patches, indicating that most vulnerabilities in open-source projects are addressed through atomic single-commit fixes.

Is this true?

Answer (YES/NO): NO